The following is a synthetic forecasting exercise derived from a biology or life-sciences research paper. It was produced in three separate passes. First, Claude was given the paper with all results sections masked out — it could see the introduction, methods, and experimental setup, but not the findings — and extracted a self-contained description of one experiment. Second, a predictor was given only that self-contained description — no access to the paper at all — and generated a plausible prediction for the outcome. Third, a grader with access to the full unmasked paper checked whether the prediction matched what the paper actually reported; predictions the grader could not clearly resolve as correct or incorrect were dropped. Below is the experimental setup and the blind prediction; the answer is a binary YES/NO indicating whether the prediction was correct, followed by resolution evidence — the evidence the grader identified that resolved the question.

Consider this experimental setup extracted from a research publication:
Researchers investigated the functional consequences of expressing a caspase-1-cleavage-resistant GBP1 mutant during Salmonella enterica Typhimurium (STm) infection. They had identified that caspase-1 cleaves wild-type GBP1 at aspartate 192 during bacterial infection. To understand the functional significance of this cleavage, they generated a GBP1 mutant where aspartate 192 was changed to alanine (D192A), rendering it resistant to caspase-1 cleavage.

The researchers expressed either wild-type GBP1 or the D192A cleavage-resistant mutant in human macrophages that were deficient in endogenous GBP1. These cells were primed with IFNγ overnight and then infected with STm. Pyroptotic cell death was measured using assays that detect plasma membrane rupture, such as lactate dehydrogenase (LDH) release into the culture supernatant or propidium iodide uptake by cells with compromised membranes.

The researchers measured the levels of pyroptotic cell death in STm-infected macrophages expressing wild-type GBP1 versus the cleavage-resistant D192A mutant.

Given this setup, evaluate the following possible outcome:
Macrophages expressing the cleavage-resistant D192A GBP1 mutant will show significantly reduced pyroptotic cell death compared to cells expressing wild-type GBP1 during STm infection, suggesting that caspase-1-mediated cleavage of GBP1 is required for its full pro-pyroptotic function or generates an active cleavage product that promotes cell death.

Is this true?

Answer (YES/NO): NO